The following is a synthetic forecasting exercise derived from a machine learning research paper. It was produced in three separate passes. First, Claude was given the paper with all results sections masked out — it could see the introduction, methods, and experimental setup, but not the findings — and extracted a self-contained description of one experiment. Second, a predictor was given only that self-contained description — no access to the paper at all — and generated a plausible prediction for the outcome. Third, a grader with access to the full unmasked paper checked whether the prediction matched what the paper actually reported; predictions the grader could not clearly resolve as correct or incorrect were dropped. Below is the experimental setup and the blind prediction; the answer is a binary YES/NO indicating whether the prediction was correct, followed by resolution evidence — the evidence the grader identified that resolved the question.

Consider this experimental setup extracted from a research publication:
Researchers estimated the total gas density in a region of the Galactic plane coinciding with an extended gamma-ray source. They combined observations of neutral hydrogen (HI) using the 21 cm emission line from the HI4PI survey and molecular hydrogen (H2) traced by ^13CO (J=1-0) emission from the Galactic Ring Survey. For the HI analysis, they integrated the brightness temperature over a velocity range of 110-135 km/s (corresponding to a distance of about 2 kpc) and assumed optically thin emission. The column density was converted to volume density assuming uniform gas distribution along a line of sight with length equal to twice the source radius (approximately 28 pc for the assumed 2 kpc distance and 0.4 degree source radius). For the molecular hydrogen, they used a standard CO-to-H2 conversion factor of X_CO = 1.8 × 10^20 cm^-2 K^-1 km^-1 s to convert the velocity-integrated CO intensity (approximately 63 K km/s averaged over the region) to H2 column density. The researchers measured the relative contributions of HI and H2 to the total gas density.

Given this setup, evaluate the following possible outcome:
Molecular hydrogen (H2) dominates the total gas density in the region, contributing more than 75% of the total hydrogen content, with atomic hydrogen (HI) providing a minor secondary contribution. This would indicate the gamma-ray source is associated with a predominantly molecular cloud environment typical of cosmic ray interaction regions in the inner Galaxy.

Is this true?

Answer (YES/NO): YES